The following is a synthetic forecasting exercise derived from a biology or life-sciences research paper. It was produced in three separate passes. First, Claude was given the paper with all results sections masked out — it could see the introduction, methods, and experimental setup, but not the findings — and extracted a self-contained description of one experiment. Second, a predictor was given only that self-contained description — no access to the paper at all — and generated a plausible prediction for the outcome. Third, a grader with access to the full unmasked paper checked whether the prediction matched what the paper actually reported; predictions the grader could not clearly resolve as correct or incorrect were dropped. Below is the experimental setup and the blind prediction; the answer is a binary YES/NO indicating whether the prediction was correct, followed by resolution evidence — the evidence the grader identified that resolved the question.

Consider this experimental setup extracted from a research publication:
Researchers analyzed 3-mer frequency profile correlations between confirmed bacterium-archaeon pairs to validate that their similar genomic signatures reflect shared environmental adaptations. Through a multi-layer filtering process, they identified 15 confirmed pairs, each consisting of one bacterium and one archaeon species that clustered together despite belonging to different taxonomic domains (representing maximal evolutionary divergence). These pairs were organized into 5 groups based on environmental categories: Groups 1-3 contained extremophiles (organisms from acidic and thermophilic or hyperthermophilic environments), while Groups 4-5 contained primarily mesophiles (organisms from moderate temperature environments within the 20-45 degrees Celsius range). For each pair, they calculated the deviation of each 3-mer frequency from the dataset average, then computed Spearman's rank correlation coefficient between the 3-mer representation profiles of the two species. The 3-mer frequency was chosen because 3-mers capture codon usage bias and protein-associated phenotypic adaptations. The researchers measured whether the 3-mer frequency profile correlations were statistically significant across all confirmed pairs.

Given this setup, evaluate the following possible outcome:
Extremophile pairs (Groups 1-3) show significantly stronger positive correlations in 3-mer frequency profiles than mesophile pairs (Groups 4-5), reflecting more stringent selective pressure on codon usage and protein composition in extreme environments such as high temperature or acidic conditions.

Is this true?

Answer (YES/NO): NO